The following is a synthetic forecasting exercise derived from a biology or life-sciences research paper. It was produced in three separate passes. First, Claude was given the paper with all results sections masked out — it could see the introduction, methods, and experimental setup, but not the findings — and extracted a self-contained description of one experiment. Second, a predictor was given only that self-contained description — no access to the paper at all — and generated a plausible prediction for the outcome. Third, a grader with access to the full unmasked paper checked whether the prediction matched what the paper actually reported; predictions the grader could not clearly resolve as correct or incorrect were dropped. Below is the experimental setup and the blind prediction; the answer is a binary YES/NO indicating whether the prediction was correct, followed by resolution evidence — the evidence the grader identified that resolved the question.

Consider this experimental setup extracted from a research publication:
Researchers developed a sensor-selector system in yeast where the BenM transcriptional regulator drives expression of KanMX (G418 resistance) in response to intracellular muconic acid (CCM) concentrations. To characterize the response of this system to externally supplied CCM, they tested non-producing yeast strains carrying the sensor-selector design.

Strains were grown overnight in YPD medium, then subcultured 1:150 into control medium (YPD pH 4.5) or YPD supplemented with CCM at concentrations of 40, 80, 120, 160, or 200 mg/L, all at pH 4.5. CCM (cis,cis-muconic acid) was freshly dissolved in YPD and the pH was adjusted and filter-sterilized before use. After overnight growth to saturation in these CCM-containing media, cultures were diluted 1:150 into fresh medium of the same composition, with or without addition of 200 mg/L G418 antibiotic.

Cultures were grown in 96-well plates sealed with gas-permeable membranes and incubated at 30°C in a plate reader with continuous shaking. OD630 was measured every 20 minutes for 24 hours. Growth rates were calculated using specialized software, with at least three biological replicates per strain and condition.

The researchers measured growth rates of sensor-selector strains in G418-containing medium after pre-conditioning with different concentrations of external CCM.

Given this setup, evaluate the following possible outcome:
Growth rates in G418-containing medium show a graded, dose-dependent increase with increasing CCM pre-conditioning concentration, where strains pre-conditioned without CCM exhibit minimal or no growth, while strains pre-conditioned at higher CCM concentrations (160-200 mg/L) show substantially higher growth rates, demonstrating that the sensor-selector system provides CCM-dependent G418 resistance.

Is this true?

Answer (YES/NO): YES